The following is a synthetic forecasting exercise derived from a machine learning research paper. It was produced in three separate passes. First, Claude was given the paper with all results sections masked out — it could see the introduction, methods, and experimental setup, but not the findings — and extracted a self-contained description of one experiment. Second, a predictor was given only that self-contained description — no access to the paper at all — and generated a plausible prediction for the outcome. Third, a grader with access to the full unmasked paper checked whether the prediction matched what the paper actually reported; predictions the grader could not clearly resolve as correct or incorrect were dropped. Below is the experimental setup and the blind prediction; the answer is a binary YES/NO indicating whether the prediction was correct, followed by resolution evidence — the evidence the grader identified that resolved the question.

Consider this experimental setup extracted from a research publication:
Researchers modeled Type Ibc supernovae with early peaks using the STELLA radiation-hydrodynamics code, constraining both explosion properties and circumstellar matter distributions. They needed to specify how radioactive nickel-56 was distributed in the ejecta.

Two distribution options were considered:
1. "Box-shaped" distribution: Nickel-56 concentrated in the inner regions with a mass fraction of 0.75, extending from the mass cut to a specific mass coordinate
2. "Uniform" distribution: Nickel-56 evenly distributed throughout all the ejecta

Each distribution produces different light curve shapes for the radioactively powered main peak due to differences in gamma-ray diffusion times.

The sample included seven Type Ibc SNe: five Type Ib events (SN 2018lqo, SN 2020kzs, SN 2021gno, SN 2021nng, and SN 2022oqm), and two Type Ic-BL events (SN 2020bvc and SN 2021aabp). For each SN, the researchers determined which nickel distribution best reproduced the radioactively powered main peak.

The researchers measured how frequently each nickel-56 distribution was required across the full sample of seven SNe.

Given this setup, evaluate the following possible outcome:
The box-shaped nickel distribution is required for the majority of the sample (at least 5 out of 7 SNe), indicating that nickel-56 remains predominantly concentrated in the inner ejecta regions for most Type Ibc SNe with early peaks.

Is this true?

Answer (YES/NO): YES